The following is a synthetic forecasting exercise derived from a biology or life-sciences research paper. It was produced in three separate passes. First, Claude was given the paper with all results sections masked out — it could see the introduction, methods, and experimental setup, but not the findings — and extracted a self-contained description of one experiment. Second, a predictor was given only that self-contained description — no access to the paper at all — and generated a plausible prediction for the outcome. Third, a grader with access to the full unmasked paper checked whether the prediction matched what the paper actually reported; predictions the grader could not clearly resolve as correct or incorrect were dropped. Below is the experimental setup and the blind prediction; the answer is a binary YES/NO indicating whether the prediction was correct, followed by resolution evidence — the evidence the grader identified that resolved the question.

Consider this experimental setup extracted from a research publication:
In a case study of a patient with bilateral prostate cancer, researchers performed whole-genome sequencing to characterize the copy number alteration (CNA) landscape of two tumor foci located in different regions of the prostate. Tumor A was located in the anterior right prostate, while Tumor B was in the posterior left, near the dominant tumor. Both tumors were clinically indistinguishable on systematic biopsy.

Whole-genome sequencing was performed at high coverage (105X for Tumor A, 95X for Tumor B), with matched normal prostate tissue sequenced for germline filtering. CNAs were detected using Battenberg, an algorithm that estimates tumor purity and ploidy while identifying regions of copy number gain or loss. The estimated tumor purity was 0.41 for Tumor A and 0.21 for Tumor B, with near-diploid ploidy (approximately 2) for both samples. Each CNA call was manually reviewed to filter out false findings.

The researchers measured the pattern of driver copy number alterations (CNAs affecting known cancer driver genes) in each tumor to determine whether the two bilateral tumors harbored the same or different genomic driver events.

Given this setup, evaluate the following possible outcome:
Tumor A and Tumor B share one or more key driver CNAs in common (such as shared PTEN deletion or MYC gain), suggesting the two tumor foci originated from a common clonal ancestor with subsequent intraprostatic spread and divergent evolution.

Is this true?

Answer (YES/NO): NO